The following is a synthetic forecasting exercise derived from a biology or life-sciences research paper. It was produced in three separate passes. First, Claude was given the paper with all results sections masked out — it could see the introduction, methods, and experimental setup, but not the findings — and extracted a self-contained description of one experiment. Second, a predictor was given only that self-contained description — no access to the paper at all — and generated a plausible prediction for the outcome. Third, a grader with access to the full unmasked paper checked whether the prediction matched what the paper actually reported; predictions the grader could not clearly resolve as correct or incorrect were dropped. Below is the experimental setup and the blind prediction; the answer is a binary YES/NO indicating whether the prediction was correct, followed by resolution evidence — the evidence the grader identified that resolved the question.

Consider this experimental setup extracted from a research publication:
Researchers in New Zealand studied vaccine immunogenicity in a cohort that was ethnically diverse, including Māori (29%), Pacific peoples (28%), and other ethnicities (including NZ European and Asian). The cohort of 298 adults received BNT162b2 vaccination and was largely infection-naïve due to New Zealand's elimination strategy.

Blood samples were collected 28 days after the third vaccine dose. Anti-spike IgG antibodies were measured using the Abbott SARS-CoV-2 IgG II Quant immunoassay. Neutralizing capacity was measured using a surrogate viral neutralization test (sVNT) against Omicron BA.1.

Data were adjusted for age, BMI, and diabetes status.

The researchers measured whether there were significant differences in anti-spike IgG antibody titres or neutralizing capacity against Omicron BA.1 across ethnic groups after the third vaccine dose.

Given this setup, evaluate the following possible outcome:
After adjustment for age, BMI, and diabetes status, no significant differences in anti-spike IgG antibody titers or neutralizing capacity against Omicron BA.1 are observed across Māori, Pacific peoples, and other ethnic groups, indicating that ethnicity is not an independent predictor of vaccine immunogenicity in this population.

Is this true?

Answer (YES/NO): YES